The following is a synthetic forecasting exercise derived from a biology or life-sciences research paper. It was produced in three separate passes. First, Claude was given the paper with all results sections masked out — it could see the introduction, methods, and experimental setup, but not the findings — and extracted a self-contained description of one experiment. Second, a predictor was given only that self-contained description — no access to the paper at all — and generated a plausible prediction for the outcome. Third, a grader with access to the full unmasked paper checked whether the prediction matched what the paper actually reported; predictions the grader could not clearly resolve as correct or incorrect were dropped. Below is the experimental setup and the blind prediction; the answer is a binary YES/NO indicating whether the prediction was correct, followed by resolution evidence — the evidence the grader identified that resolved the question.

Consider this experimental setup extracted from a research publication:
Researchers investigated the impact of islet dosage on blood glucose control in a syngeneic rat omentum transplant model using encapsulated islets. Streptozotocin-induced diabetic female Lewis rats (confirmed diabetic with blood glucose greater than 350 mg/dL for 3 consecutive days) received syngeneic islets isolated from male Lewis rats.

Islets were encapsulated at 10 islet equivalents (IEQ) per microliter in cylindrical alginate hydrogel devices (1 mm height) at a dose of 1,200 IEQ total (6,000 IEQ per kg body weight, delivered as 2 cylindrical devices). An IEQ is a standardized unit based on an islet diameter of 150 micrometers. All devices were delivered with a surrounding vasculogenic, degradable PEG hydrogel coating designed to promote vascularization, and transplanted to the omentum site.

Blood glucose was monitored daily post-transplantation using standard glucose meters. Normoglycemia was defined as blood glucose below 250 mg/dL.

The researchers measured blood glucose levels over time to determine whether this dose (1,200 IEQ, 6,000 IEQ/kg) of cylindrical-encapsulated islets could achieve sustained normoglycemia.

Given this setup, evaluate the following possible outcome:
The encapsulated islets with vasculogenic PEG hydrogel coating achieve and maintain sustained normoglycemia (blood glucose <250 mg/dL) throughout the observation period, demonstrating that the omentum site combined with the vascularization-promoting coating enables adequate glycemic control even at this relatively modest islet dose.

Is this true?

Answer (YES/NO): NO